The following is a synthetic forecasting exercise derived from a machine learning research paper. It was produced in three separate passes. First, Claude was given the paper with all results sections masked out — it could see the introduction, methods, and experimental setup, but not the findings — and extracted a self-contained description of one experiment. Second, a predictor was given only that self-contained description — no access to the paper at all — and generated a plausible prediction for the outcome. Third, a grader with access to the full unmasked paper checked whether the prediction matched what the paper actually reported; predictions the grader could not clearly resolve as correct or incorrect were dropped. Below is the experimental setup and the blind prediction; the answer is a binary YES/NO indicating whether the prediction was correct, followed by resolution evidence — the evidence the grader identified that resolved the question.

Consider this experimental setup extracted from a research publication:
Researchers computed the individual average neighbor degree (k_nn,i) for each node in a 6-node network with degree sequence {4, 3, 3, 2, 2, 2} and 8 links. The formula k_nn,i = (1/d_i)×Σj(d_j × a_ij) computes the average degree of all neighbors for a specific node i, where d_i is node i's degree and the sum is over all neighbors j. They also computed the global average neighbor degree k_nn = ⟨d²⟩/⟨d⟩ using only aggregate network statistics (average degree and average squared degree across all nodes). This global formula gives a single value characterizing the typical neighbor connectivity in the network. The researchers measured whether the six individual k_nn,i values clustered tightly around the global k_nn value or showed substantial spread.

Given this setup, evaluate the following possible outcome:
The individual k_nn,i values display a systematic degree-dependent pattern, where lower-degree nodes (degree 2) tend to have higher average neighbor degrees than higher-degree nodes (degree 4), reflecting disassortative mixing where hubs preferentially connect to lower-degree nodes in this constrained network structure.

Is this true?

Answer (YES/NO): NO